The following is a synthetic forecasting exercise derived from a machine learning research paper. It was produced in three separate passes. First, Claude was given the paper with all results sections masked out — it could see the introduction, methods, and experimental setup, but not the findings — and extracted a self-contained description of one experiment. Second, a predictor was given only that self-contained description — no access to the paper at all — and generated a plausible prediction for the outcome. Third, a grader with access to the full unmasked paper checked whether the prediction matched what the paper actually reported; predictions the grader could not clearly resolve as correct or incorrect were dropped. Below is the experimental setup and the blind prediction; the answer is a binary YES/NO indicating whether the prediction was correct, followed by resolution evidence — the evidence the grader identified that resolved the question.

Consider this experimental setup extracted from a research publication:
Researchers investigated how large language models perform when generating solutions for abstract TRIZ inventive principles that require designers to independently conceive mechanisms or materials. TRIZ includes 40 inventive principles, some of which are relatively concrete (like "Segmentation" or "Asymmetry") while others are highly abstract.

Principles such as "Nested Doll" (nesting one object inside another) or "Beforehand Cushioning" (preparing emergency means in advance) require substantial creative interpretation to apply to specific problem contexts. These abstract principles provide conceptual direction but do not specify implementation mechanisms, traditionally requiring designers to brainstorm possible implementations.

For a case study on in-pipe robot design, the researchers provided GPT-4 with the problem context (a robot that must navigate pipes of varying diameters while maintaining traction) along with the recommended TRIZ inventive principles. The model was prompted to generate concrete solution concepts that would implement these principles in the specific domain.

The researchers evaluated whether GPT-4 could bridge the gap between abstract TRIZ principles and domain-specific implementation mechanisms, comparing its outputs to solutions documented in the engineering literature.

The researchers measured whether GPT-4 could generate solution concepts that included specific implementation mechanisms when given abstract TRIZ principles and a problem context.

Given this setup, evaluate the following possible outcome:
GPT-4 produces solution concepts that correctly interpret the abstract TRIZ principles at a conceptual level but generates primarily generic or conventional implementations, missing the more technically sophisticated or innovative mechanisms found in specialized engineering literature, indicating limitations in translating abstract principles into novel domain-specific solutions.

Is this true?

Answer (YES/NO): NO